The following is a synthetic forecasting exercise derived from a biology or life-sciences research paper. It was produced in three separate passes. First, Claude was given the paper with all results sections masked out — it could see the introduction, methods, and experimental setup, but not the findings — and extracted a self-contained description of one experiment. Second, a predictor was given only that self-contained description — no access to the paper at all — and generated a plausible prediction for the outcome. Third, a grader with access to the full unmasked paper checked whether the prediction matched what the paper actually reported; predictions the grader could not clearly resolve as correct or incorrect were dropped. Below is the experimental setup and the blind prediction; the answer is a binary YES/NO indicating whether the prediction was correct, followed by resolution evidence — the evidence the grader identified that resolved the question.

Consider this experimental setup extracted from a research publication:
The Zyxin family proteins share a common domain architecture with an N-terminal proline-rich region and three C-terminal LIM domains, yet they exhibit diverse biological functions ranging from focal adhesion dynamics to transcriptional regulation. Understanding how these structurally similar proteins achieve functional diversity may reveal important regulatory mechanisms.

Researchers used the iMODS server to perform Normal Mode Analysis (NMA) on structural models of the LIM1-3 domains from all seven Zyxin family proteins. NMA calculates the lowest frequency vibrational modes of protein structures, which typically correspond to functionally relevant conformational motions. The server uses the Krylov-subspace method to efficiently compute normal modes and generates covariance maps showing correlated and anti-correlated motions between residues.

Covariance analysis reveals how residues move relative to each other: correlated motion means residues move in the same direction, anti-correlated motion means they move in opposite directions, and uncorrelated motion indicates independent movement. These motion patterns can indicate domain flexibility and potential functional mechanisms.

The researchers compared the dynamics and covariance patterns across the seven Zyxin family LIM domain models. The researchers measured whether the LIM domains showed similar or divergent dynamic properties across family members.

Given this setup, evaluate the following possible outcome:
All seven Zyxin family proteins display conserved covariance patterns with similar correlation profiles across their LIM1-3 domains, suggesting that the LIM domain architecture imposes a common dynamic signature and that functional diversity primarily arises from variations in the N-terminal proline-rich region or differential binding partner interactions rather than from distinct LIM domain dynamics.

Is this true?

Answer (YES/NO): NO